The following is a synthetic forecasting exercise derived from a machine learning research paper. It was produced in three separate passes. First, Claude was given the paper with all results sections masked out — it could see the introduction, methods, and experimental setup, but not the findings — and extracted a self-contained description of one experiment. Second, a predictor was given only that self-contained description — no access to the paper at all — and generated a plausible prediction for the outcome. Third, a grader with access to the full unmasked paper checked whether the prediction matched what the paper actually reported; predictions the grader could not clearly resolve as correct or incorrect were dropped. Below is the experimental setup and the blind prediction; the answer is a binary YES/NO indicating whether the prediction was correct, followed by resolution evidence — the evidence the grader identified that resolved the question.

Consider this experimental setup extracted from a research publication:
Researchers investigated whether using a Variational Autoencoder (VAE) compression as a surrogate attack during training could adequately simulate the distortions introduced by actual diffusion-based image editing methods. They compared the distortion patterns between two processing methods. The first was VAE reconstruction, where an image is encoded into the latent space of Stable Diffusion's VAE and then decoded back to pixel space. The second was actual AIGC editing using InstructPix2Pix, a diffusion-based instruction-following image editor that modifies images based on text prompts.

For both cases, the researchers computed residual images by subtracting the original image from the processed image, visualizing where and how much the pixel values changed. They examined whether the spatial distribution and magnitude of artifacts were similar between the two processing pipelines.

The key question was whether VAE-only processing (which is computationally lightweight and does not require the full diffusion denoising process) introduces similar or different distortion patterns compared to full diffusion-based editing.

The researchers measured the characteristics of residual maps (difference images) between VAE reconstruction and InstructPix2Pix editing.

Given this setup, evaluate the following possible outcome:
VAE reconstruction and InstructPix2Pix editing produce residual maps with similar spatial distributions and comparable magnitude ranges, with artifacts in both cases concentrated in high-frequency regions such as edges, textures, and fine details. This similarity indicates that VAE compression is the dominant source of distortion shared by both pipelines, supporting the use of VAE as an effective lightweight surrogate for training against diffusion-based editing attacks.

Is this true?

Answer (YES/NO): NO